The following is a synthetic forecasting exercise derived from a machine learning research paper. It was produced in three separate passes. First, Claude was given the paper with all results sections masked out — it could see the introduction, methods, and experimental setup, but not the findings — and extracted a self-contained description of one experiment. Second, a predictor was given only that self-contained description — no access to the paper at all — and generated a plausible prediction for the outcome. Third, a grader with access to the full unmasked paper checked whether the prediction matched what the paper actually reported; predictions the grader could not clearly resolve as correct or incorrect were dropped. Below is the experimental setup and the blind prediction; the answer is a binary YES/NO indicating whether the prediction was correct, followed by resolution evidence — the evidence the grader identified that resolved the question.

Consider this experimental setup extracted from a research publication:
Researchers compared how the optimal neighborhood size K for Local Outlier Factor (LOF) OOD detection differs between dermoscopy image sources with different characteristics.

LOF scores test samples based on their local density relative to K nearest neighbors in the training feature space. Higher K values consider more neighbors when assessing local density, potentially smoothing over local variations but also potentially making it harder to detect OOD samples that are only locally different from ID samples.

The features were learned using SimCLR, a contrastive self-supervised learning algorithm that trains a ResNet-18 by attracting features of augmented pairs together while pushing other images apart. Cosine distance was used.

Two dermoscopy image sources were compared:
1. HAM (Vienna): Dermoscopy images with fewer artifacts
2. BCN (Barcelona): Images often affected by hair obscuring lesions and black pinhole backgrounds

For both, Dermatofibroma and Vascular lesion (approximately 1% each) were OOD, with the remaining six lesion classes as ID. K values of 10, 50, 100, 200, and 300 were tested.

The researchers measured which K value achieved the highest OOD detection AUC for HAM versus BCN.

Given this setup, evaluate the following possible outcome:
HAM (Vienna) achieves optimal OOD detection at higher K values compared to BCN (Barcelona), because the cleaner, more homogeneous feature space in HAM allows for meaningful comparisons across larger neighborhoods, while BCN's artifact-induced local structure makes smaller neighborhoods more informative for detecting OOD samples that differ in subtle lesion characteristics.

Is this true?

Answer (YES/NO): YES